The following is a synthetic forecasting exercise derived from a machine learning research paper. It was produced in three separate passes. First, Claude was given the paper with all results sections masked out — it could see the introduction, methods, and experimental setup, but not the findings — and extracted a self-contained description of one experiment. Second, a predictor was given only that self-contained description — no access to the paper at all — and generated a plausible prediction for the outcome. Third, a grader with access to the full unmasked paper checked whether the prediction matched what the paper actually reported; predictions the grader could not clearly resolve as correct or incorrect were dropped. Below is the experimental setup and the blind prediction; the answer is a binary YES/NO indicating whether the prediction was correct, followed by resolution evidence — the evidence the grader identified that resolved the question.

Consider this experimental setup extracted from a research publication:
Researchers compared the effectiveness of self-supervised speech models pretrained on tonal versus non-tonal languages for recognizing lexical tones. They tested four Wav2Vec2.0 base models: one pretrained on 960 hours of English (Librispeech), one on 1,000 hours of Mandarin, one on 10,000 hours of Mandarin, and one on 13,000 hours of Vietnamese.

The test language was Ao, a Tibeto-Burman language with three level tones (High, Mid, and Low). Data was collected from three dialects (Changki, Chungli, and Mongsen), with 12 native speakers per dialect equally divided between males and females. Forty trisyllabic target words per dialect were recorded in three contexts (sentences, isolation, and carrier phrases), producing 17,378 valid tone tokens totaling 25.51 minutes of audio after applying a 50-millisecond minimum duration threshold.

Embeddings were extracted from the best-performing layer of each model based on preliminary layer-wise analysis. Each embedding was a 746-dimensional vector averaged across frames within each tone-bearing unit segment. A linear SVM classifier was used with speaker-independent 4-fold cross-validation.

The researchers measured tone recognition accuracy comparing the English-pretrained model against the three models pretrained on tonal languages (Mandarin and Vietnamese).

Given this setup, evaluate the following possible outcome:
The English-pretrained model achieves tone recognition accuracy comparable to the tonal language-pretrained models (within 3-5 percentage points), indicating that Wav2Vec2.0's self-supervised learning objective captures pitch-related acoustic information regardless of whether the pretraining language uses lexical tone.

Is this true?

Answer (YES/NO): YES